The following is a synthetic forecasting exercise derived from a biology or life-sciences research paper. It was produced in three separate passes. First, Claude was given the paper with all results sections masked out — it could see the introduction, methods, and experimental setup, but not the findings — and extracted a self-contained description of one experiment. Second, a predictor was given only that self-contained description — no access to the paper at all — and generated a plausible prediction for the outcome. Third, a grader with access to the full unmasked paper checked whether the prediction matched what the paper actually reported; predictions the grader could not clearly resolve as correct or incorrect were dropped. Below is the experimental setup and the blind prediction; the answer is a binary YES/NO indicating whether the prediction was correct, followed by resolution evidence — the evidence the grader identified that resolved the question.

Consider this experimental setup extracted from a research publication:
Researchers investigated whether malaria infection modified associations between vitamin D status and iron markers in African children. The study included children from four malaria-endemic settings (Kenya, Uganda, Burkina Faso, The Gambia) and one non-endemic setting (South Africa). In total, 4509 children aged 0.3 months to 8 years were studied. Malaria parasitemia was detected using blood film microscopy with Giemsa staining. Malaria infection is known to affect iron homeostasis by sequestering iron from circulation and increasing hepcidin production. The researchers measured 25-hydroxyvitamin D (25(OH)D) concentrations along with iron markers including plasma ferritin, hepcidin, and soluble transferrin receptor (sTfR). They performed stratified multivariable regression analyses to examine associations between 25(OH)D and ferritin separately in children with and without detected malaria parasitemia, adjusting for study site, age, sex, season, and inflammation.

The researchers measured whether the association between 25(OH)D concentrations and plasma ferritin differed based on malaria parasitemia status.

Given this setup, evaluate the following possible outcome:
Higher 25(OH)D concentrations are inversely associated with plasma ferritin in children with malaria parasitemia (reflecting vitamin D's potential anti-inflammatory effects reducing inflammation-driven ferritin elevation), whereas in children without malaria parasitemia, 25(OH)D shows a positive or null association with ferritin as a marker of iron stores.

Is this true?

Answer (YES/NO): NO